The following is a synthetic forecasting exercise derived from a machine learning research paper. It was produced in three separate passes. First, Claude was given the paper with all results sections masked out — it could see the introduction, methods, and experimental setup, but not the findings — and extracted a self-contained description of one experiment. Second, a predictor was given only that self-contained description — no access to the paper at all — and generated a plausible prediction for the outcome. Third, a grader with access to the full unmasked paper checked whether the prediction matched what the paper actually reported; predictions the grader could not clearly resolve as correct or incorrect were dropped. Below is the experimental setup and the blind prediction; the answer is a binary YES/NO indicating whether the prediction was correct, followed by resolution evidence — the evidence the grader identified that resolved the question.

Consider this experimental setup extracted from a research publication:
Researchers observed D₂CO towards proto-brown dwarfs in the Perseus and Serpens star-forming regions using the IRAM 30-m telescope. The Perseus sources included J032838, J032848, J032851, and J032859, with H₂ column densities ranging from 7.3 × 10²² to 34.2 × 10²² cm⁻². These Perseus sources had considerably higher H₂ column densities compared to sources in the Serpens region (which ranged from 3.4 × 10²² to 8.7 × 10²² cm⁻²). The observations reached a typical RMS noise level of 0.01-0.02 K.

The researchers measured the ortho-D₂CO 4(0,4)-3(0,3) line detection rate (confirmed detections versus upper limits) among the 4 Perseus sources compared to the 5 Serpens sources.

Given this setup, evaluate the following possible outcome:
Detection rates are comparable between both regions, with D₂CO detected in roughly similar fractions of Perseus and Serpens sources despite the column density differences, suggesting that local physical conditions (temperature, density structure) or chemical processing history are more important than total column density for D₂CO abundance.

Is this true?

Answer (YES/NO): NO